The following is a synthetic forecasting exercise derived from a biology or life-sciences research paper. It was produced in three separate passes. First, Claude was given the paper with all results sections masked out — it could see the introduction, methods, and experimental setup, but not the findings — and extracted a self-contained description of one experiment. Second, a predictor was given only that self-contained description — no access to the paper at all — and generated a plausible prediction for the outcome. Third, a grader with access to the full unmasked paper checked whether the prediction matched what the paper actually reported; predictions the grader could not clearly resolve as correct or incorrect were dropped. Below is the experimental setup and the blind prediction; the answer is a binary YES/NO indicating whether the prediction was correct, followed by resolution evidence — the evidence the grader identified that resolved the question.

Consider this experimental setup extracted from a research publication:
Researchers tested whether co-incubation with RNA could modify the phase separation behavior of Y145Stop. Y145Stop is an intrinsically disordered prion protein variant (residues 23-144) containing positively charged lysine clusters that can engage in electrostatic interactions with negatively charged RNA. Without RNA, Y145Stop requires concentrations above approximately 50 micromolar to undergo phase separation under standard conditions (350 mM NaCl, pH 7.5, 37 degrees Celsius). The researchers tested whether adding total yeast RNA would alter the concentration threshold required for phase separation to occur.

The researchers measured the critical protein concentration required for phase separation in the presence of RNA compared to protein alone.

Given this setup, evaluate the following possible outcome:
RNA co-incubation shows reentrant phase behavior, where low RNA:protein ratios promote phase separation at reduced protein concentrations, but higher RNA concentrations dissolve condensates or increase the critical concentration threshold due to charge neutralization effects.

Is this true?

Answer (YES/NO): YES